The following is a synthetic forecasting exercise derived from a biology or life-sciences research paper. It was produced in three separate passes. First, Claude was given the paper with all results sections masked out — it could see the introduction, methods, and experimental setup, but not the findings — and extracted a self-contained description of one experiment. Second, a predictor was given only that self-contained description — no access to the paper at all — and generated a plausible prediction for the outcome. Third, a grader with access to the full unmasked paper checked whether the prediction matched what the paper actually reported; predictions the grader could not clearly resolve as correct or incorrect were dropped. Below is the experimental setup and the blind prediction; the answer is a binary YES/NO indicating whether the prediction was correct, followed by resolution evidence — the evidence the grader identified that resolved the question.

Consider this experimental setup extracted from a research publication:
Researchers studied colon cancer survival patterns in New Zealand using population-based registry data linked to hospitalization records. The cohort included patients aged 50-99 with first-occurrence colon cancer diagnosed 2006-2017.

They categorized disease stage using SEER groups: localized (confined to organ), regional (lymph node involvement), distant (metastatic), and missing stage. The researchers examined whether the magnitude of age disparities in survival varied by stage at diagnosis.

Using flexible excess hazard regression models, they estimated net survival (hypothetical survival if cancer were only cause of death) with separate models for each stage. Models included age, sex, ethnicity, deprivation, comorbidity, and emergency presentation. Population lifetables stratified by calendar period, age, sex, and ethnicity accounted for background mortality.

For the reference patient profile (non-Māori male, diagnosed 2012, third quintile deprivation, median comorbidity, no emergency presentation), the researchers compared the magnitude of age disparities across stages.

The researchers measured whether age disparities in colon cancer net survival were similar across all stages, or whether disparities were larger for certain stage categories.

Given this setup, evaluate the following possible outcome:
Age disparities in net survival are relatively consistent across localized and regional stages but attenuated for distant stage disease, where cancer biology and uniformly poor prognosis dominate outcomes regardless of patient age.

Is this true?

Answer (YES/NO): NO